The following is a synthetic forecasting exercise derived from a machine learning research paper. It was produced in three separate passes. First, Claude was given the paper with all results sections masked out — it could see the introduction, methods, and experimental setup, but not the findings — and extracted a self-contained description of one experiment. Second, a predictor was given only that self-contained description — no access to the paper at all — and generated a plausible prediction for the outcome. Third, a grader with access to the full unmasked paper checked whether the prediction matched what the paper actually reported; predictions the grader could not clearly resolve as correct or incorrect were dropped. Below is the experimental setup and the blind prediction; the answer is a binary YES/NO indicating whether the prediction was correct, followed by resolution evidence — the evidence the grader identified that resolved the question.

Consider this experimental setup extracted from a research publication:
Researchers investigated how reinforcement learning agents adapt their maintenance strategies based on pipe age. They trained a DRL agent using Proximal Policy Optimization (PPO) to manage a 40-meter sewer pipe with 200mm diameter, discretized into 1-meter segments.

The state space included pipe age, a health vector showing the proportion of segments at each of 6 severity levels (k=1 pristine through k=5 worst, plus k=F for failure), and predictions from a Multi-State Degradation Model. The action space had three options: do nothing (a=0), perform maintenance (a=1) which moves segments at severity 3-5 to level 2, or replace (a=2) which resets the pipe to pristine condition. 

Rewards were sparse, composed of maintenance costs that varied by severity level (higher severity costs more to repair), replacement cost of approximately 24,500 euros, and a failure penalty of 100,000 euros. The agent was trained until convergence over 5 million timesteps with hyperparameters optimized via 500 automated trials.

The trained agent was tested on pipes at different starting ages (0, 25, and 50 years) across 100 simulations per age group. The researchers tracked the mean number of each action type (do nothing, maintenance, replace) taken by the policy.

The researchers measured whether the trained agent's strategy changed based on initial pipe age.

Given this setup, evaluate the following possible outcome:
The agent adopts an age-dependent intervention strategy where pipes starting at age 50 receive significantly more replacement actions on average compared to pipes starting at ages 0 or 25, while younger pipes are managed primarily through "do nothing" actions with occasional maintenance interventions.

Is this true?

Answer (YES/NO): NO